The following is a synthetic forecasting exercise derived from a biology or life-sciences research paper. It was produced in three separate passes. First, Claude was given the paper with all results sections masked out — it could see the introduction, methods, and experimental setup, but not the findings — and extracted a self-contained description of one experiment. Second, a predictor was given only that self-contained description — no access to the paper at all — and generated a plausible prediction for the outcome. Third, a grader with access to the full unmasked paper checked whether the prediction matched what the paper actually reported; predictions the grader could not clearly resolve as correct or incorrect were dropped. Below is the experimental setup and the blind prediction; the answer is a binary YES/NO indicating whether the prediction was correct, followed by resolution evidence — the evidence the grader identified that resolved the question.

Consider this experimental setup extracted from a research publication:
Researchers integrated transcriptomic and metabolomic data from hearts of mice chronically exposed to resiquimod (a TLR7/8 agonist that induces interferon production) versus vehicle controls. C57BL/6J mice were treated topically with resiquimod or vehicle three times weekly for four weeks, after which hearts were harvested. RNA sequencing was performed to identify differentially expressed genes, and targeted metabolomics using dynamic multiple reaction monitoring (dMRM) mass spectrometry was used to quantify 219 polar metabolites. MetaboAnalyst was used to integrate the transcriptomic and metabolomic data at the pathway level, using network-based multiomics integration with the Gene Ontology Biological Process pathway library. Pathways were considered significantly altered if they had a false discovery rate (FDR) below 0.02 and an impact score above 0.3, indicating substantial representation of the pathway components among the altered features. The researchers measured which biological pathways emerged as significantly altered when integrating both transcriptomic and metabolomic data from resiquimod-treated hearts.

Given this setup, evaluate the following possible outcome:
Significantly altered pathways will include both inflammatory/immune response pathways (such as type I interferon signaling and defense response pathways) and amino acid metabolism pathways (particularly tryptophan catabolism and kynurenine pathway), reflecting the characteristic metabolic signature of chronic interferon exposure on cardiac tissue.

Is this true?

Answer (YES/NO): NO